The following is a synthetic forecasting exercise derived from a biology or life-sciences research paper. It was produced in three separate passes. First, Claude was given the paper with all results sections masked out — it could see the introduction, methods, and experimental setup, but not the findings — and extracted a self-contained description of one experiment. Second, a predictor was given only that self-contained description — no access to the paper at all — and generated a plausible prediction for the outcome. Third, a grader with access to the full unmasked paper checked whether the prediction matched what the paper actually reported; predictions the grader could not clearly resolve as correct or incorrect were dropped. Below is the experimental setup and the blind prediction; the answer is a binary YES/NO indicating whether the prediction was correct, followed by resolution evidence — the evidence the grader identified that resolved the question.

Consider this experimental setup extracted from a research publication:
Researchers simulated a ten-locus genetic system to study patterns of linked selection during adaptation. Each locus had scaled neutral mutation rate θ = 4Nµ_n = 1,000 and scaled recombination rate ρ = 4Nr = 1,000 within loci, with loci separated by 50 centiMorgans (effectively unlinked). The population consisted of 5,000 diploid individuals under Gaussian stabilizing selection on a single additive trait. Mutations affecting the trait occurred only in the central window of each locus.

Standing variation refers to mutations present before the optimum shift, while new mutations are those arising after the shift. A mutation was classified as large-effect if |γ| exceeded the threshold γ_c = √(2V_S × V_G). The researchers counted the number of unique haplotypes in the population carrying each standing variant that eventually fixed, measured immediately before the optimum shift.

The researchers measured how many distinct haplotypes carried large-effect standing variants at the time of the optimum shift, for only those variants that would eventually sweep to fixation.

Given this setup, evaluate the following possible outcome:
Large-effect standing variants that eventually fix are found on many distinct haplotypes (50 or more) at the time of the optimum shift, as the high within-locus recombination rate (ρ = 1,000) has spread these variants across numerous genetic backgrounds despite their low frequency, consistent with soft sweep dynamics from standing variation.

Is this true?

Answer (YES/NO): NO